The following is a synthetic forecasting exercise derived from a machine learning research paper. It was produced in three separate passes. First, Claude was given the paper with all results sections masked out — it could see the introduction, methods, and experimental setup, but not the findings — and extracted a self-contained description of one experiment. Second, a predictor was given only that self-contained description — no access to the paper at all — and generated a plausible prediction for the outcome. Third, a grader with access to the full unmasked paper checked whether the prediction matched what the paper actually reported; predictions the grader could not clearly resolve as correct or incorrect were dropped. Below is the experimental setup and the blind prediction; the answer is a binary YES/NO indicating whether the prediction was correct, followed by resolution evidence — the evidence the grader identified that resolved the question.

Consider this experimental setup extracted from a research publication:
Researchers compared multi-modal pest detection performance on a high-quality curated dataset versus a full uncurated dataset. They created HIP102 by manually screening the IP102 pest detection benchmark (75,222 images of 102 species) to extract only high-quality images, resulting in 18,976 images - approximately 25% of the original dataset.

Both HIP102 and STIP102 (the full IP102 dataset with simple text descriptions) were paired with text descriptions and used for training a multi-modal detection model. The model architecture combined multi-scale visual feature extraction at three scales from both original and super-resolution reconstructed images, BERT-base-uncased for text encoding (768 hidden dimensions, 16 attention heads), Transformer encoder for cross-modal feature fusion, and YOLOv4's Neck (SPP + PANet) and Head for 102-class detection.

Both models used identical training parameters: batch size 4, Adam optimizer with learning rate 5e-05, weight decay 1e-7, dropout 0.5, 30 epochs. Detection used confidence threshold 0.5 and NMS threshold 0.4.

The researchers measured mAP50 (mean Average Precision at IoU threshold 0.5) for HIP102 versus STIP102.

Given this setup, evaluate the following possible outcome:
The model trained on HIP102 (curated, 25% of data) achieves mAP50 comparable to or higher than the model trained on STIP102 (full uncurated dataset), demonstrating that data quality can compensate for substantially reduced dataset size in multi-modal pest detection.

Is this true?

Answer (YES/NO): YES